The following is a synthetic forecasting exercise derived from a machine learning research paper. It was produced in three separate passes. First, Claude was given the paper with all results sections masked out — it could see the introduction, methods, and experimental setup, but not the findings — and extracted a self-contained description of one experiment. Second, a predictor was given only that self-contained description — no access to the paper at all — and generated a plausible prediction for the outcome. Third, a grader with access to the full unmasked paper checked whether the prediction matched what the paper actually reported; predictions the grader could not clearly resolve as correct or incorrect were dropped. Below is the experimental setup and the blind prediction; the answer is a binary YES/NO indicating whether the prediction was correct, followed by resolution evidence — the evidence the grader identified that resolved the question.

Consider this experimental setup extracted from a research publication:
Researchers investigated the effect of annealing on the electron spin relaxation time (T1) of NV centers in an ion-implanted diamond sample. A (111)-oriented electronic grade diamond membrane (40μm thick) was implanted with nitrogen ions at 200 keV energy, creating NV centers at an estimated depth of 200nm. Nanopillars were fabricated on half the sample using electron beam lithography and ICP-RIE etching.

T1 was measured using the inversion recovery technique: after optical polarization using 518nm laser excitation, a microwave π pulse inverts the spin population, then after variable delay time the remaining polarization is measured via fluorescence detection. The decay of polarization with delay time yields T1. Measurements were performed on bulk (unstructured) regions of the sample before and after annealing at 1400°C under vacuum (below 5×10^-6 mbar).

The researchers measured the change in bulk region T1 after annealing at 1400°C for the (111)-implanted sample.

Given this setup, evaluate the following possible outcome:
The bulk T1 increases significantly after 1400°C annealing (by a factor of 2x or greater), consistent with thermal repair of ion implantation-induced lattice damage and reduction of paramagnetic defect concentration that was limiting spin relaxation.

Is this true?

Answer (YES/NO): YES